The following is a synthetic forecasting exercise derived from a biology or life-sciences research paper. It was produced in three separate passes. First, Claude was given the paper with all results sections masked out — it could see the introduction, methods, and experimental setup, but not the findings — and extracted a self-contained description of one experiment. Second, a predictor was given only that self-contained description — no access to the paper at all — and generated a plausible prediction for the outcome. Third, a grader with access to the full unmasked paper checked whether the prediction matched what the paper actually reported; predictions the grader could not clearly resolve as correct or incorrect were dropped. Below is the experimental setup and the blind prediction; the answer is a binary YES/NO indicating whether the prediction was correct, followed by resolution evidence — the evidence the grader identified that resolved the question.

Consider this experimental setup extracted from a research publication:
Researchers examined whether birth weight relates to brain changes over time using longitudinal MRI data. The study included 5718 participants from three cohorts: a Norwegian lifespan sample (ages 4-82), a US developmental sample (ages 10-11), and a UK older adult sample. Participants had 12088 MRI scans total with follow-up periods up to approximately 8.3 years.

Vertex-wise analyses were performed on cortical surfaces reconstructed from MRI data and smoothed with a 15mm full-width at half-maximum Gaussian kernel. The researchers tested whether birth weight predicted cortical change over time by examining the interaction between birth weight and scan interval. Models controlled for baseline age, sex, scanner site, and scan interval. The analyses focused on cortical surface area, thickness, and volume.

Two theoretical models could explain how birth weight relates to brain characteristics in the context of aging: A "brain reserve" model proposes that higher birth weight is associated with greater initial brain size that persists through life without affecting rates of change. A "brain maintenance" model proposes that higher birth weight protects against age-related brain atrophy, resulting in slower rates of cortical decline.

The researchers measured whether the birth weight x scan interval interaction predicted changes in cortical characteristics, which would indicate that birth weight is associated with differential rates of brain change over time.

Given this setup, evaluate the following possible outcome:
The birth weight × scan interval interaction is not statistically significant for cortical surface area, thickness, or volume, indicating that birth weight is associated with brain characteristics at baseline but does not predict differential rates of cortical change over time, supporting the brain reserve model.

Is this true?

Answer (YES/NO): NO